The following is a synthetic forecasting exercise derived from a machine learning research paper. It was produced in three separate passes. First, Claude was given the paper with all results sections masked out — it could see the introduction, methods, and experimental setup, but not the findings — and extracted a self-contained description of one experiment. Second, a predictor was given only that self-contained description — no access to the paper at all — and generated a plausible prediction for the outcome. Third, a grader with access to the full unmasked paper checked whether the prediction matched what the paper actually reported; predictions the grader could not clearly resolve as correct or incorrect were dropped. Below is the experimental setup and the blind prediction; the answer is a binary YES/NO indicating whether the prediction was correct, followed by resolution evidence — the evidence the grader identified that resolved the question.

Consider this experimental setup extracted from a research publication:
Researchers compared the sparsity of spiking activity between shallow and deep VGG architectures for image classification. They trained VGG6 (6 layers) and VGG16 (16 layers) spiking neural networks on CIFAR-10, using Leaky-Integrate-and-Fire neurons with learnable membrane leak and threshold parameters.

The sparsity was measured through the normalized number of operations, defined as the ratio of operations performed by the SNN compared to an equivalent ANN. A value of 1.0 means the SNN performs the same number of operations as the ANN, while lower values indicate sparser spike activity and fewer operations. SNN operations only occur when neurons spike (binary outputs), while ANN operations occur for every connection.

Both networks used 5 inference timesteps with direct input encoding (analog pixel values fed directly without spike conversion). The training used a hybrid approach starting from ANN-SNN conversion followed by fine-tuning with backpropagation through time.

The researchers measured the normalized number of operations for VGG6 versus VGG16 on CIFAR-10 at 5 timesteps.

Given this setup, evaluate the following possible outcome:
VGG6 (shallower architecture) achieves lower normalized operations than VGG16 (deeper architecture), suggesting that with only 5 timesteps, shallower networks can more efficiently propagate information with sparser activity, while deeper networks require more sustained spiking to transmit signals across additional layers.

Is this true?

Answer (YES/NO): YES